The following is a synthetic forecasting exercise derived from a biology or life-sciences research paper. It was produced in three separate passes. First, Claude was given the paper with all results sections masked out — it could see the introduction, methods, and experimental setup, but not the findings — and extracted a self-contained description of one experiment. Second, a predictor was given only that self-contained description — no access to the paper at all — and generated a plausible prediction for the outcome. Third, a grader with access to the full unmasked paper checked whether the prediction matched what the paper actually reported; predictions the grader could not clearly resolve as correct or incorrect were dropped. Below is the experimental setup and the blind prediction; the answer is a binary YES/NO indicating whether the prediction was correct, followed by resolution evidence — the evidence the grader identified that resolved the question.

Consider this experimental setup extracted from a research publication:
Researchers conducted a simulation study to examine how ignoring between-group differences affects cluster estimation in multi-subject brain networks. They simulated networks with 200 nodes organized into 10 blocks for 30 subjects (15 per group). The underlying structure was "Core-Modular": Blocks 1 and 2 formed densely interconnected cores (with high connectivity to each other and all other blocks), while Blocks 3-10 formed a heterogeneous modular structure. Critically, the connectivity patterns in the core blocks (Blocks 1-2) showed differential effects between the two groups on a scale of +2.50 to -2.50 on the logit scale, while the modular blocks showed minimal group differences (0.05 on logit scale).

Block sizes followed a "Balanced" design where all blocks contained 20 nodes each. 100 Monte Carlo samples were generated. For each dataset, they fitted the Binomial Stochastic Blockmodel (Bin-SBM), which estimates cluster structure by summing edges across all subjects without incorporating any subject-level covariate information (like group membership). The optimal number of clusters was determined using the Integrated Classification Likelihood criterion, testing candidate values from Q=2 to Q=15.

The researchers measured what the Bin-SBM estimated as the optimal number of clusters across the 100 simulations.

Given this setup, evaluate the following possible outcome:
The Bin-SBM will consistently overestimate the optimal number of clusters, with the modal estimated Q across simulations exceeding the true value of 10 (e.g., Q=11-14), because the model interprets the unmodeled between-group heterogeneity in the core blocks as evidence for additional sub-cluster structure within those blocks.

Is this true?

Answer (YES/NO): NO